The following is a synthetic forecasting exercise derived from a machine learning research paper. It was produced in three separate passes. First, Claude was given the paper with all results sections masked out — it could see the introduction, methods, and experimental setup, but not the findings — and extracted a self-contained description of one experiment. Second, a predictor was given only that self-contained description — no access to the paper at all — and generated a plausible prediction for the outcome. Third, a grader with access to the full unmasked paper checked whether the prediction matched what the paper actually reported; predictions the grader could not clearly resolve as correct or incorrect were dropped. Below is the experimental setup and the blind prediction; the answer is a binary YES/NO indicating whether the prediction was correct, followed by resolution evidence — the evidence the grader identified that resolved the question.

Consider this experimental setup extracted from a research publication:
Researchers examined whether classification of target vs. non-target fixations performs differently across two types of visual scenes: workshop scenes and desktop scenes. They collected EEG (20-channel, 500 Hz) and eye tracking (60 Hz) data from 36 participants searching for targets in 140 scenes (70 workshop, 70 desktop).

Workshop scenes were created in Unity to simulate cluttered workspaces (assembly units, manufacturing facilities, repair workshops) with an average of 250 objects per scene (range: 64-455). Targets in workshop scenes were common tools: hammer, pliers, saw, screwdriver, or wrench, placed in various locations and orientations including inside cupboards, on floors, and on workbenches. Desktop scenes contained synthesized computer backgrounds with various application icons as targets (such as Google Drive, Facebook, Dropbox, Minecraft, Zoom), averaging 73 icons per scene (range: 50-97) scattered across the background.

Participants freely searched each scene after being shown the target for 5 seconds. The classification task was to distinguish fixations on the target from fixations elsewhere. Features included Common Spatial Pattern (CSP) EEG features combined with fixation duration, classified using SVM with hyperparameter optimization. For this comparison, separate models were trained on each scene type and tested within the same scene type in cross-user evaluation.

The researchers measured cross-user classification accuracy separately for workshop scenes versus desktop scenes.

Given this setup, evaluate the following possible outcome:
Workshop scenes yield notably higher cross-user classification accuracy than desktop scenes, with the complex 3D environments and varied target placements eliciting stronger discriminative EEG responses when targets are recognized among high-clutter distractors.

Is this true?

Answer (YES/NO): NO